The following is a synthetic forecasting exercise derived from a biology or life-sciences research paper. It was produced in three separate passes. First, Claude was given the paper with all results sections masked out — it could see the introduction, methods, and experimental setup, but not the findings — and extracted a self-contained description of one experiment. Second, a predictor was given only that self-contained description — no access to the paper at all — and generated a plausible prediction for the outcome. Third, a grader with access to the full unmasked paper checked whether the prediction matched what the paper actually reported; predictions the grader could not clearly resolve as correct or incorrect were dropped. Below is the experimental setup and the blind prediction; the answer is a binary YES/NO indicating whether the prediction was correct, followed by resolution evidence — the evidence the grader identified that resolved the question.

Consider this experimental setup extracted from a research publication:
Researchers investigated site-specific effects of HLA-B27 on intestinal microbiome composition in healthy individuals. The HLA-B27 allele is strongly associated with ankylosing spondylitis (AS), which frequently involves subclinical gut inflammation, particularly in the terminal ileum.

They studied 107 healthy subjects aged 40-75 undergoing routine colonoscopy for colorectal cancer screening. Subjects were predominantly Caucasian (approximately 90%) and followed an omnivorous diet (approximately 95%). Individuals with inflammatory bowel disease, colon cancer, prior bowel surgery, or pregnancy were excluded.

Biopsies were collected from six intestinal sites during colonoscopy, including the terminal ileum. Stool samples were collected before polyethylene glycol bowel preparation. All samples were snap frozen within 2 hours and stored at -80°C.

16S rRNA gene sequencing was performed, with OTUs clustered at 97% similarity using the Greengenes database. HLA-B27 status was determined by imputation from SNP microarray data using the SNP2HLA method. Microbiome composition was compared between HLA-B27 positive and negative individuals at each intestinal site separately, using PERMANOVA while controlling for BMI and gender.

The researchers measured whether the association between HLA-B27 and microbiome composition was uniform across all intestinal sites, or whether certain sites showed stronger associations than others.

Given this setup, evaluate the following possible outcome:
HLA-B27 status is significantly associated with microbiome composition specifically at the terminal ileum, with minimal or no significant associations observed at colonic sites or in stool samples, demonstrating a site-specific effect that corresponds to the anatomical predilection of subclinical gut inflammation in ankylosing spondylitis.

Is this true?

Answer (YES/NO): NO